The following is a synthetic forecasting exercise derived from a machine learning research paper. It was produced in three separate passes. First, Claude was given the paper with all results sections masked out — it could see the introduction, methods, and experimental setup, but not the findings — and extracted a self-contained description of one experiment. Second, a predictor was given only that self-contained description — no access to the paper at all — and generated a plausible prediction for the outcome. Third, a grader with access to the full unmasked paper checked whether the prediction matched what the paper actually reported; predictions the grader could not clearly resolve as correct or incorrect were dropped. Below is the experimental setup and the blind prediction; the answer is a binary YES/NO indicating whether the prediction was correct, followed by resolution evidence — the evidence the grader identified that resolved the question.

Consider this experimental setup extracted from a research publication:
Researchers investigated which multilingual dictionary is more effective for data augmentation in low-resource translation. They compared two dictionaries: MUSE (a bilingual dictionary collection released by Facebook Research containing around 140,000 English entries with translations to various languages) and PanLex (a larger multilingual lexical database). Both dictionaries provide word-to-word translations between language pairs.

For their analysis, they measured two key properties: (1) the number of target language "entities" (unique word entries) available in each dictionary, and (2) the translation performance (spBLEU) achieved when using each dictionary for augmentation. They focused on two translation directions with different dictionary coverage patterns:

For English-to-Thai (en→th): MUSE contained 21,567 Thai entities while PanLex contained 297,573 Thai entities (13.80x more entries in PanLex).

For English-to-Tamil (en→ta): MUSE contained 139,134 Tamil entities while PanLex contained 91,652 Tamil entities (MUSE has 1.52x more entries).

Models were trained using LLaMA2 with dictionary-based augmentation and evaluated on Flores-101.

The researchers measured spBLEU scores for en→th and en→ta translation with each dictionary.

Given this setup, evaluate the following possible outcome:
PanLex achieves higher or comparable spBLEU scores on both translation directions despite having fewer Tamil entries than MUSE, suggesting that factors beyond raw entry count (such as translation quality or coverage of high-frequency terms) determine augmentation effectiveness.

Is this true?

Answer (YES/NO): NO